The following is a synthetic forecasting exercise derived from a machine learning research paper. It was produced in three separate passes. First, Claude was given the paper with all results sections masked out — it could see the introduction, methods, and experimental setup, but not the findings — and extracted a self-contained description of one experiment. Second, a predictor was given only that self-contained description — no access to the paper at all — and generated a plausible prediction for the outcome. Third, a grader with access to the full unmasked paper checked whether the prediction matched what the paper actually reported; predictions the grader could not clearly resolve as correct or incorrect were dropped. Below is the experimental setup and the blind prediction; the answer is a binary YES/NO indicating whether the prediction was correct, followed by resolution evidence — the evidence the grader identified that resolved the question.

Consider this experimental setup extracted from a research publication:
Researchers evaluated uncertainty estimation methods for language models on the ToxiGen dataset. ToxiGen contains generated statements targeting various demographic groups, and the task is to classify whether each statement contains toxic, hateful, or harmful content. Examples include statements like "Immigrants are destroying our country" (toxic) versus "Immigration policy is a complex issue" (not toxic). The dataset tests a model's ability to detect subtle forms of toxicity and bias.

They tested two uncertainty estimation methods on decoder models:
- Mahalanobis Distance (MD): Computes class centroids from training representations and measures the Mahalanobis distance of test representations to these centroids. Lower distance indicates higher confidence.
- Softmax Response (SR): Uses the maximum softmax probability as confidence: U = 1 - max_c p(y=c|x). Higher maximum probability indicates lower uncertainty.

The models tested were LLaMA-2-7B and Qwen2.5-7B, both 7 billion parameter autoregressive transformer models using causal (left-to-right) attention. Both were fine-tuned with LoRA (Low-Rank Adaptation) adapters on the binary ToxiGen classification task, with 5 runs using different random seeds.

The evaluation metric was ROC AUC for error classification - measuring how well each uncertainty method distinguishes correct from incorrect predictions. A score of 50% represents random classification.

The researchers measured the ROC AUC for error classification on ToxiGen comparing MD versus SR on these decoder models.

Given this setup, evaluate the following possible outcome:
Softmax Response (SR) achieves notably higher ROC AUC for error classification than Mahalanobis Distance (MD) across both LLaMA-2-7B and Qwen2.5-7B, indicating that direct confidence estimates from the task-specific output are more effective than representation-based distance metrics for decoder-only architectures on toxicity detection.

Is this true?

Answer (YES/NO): YES